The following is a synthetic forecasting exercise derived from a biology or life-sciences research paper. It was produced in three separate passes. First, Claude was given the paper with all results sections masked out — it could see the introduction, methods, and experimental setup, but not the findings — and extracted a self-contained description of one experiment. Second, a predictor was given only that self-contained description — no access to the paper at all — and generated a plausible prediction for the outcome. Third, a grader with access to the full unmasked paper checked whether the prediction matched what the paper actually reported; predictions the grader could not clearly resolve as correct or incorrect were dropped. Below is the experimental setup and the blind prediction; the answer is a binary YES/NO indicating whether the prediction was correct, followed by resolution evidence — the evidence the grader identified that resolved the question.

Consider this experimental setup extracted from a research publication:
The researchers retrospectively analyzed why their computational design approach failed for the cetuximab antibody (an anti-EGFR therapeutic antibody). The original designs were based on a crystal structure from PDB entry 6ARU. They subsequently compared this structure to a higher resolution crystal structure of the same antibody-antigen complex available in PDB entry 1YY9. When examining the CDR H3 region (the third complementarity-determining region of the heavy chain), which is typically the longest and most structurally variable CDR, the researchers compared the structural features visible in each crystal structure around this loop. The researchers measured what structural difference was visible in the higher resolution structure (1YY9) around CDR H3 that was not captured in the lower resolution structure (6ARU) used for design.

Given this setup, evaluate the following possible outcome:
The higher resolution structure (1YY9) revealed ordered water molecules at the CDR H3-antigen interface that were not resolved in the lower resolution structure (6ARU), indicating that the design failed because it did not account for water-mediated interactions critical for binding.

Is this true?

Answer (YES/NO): YES